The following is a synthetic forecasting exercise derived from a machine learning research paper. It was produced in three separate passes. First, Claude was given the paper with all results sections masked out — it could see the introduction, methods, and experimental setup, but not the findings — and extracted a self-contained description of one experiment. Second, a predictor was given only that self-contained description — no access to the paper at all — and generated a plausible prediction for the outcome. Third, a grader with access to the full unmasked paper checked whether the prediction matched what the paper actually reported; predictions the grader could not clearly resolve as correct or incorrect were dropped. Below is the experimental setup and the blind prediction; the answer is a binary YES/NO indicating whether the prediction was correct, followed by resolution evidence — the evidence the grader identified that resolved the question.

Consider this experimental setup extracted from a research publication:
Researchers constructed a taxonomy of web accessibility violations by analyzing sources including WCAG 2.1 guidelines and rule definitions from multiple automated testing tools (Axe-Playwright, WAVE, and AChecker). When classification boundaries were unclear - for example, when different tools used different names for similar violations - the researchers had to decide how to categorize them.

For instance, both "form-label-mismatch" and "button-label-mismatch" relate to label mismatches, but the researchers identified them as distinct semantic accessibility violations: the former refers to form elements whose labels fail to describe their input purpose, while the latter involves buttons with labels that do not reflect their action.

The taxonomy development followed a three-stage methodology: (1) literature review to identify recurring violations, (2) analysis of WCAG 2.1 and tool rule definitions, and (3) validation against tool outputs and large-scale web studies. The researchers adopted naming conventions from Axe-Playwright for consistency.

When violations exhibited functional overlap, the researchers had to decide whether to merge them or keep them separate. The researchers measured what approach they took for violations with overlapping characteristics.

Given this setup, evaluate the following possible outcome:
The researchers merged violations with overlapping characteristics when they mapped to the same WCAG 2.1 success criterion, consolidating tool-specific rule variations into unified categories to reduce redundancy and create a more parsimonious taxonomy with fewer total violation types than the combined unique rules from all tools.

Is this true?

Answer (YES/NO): NO